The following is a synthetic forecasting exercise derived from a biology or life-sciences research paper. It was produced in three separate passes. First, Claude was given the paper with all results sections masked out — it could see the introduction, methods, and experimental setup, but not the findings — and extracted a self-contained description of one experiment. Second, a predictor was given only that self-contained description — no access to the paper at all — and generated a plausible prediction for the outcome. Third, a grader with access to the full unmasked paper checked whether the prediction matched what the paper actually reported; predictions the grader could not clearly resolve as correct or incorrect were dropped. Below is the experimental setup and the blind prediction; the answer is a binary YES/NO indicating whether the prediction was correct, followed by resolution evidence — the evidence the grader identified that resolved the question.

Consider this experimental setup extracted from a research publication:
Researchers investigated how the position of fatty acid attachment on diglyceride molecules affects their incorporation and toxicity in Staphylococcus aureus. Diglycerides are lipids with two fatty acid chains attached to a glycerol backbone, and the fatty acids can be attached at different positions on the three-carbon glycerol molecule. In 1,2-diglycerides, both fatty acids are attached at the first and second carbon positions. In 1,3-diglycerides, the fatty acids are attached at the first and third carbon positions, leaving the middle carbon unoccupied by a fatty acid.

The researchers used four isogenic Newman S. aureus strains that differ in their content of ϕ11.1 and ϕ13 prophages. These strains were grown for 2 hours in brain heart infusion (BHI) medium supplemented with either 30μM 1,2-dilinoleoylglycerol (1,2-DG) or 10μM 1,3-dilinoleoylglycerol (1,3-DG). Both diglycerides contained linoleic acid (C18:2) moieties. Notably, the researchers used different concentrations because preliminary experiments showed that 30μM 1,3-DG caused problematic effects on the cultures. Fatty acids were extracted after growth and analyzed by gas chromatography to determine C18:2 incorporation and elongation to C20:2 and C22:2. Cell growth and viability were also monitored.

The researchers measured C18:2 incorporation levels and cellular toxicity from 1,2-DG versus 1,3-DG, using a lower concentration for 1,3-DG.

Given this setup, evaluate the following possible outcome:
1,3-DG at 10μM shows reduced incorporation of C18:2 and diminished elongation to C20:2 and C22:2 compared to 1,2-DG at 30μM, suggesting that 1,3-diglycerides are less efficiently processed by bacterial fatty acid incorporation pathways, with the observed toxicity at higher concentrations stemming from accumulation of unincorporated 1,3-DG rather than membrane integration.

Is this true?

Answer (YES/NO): NO